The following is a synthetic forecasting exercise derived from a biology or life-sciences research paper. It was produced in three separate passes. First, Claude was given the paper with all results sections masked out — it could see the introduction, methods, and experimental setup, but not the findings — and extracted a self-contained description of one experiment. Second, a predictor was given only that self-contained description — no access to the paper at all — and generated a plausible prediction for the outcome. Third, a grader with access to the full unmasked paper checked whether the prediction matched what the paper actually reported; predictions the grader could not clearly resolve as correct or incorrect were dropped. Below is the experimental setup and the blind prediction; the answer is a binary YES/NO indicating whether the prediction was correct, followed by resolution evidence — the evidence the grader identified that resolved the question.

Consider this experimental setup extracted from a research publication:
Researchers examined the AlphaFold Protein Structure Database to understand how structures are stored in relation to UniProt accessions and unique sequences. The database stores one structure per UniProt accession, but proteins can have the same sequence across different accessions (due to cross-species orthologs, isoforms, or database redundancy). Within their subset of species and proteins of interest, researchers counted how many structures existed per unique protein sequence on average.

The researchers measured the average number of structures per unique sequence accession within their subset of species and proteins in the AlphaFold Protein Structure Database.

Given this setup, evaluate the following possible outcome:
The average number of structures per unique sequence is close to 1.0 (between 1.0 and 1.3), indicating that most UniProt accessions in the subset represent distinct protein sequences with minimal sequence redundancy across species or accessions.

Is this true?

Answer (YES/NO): NO